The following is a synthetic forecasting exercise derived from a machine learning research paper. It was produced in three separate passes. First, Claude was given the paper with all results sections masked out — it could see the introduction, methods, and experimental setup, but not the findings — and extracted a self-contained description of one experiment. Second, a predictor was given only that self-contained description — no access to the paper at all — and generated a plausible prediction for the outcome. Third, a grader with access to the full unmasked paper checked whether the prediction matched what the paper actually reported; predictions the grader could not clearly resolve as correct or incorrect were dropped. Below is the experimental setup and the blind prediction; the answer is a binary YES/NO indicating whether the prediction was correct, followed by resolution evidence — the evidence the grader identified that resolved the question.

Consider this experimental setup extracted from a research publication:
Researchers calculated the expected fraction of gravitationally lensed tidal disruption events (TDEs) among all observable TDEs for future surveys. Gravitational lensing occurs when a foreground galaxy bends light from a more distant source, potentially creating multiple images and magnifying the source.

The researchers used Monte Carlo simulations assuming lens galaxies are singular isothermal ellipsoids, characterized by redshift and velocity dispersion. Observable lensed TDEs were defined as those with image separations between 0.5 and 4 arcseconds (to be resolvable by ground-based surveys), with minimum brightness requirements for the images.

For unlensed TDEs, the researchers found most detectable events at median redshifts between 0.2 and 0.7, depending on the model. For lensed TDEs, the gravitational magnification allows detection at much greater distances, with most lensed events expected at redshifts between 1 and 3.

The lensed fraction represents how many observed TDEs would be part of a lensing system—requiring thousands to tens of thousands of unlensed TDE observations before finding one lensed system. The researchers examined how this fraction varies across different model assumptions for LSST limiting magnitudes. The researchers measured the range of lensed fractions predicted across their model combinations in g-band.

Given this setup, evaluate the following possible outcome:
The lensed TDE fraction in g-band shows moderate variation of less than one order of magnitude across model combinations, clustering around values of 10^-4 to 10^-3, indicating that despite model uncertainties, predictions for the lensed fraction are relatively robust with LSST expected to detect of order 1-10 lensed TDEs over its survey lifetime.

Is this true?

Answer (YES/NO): NO